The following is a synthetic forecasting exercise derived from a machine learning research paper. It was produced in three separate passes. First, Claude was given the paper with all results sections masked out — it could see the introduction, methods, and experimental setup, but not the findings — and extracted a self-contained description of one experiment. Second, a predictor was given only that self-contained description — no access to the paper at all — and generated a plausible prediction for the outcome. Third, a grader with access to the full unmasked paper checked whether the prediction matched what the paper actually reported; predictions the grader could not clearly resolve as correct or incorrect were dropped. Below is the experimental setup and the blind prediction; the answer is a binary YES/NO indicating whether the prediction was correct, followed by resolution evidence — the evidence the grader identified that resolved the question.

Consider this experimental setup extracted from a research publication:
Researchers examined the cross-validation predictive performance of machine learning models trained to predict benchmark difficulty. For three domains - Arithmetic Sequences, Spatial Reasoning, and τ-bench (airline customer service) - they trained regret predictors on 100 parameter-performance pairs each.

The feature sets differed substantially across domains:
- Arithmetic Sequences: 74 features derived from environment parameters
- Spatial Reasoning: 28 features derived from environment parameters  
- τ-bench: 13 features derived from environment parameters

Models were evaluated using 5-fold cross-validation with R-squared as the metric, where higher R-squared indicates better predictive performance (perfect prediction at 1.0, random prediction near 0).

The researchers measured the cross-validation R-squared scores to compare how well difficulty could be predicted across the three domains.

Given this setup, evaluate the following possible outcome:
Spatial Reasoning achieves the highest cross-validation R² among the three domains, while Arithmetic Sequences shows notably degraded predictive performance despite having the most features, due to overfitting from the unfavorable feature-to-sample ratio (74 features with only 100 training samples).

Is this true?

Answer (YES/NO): NO